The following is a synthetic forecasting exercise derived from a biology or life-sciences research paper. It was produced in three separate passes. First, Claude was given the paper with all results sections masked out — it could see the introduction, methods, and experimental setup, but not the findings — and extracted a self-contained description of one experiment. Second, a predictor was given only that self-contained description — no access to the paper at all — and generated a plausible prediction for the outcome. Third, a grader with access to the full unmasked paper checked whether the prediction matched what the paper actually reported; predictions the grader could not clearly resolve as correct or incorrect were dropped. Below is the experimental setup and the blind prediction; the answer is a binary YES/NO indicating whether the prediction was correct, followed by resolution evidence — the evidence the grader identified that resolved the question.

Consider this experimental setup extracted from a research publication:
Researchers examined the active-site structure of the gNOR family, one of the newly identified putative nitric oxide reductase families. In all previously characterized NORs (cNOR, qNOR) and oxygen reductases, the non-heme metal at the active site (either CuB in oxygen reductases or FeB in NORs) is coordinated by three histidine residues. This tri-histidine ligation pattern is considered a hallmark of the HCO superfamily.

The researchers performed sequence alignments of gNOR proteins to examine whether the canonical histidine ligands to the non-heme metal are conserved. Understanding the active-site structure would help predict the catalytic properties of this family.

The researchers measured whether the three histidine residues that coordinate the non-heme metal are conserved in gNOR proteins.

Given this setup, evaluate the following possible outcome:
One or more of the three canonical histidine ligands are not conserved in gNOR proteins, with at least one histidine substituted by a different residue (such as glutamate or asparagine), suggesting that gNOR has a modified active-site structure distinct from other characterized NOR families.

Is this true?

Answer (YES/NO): YES